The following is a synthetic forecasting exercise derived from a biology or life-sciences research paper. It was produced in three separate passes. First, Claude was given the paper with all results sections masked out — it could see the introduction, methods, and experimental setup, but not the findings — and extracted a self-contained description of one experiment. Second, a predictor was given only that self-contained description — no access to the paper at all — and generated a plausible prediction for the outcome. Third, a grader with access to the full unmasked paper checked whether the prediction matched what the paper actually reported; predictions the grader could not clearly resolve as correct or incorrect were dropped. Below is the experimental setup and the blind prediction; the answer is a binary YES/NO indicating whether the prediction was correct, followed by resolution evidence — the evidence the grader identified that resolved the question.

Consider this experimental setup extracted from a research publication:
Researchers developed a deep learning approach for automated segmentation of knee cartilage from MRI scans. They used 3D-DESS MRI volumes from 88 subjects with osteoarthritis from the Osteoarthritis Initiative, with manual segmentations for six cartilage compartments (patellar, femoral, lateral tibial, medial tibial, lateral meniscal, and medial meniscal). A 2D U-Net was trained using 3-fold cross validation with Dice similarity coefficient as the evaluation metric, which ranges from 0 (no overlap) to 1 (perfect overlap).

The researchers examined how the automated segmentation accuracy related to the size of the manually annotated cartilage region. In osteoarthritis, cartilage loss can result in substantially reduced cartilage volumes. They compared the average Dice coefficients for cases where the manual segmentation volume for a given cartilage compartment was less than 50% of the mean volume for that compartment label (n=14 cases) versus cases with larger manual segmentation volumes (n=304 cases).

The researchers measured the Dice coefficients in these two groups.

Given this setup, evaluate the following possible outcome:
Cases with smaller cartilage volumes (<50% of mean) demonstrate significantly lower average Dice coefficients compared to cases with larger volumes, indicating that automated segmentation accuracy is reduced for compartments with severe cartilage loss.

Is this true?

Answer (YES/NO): YES